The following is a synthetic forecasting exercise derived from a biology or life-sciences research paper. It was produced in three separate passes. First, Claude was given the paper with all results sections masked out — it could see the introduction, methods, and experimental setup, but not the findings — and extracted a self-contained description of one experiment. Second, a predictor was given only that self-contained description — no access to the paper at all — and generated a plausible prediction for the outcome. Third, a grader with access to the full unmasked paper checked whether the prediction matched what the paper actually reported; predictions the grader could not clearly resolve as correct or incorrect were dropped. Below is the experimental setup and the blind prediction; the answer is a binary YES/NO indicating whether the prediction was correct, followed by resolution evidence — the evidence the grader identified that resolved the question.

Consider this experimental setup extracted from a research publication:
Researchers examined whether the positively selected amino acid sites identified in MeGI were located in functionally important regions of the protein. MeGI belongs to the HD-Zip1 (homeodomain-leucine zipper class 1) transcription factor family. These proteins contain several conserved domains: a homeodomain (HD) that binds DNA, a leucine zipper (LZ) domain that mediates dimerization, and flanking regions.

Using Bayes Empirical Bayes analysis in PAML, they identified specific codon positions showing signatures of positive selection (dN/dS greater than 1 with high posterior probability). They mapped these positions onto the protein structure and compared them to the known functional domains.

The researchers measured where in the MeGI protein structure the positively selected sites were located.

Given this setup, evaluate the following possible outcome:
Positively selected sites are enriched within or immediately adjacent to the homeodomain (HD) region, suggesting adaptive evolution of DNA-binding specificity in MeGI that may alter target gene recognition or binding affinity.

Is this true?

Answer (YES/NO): NO